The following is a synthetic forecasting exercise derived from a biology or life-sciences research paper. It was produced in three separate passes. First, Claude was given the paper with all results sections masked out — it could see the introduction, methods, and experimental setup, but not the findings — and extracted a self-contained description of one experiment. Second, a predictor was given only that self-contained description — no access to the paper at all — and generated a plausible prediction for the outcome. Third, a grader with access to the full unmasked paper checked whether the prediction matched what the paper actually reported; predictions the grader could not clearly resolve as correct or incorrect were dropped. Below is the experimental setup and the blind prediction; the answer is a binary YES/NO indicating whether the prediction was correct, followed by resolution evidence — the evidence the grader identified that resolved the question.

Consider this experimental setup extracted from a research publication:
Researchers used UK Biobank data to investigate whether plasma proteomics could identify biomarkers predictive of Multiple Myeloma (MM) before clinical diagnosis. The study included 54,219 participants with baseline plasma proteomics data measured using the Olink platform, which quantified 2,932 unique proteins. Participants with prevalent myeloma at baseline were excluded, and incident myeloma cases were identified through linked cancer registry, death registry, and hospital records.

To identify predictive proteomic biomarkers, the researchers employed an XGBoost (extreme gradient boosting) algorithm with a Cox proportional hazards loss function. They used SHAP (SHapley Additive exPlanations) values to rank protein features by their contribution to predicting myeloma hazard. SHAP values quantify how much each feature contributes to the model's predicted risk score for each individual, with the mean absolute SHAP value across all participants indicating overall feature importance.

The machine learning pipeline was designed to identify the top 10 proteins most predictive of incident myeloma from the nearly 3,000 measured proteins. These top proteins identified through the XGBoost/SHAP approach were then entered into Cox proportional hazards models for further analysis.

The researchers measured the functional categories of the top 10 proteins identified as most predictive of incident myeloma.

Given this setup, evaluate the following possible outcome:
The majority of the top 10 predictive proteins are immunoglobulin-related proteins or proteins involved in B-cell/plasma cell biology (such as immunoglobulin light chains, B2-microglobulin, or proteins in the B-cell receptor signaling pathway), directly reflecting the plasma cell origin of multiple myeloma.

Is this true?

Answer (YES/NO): NO